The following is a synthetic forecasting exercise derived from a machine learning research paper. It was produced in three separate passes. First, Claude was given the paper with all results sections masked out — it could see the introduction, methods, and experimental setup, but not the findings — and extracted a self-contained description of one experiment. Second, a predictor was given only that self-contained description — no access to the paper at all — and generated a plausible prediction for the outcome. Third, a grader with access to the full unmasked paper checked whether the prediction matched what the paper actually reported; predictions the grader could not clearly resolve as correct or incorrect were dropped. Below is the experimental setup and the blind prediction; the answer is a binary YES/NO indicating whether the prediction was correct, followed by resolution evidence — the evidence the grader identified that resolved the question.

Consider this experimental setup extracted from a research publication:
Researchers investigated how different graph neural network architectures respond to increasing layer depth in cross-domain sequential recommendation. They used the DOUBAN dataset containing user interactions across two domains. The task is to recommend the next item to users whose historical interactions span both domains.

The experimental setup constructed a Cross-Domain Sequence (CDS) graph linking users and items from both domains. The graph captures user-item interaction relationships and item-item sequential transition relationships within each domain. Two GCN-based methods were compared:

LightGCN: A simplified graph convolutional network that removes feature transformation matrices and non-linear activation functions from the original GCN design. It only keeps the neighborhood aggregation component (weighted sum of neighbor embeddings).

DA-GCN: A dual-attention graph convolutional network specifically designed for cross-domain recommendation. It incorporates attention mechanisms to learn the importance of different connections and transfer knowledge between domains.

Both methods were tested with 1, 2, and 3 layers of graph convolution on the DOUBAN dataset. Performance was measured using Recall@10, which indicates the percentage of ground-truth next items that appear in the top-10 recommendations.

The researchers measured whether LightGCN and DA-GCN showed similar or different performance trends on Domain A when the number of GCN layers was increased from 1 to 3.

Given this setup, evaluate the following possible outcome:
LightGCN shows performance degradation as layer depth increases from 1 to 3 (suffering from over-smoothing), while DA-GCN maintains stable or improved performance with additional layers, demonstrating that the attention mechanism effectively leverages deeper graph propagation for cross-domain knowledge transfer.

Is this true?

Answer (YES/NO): NO